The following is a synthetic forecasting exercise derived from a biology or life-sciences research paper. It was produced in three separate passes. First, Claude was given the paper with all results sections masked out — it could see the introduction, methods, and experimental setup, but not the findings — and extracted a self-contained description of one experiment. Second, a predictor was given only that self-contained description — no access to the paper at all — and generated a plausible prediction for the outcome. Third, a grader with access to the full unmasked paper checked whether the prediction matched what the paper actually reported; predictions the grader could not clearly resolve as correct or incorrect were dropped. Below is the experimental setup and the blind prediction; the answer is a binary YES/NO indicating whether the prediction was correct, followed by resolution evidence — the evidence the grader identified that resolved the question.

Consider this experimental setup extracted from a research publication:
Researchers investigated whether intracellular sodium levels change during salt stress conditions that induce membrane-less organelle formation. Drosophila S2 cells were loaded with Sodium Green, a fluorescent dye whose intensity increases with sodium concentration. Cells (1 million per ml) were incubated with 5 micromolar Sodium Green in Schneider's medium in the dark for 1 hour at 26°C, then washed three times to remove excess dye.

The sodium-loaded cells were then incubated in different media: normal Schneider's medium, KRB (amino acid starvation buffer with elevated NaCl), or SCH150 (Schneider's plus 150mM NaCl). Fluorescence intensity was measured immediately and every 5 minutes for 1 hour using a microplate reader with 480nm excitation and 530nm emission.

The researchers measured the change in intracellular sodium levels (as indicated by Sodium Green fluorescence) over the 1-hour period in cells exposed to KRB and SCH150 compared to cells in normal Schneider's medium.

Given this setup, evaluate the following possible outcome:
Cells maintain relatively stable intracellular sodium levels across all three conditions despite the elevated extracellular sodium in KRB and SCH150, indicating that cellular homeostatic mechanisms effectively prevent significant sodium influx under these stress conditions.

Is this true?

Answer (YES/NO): NO